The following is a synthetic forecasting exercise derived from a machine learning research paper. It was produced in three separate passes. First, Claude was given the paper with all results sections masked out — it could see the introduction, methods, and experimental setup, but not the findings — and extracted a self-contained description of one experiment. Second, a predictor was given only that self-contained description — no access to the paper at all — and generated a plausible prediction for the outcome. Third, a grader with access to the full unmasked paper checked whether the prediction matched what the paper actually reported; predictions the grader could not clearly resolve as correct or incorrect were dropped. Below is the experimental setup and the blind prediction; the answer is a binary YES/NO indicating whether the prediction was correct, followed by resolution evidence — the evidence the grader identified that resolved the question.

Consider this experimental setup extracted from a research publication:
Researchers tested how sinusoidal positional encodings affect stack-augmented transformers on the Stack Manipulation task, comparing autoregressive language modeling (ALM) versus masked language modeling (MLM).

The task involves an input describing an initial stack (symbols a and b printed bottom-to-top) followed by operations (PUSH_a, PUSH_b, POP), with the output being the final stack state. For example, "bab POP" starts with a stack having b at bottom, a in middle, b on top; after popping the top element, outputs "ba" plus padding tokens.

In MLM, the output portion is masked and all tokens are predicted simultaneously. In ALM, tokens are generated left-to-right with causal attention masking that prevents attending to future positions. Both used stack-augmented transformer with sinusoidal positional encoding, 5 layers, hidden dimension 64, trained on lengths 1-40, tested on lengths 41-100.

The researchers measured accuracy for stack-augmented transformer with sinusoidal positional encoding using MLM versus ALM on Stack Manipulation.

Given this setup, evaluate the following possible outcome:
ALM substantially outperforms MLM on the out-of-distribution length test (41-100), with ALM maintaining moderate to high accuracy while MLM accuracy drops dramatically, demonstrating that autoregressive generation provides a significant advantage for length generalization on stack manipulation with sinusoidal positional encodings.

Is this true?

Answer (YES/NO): NO